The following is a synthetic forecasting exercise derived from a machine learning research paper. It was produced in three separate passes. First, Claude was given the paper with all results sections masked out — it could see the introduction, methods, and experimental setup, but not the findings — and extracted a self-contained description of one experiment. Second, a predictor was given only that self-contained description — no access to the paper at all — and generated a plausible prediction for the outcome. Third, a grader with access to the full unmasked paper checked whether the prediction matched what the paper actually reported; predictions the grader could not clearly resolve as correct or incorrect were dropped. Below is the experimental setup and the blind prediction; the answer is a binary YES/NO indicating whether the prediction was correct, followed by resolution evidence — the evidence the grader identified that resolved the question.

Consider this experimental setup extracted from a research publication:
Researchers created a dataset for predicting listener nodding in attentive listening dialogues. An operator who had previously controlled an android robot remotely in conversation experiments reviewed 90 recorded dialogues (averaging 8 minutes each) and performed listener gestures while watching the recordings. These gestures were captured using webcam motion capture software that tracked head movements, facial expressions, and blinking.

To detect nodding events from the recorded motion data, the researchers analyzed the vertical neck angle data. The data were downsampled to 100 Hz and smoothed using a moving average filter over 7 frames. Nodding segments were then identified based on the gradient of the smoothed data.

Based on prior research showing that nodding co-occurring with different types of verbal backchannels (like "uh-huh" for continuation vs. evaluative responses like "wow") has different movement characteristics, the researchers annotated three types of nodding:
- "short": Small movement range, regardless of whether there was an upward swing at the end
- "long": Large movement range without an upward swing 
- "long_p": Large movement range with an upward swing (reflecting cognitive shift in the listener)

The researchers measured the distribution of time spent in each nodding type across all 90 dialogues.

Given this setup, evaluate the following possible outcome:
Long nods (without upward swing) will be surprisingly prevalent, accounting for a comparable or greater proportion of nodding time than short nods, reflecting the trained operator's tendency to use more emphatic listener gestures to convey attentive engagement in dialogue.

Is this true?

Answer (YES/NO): YES